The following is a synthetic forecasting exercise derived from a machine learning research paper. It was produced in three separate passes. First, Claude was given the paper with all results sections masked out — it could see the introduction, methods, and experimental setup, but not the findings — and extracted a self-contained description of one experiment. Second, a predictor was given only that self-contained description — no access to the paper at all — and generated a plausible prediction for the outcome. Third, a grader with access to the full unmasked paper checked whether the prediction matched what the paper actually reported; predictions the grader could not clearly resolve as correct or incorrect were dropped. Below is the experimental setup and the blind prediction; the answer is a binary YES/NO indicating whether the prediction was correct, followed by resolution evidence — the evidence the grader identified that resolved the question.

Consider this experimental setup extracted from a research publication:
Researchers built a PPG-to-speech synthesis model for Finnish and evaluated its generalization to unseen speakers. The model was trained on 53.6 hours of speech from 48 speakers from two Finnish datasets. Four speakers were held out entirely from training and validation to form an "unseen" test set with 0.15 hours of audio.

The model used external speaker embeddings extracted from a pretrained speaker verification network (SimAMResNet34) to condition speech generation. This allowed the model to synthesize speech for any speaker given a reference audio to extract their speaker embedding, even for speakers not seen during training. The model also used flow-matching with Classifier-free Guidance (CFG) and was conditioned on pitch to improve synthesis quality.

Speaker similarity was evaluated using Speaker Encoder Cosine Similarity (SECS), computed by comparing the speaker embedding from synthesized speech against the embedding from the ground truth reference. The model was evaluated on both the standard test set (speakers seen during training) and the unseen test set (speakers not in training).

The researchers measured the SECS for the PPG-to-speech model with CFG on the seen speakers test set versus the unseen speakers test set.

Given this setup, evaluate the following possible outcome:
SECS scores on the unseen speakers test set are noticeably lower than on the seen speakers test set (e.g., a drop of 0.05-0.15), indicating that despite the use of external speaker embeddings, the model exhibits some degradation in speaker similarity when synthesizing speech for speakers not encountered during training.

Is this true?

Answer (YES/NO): YES